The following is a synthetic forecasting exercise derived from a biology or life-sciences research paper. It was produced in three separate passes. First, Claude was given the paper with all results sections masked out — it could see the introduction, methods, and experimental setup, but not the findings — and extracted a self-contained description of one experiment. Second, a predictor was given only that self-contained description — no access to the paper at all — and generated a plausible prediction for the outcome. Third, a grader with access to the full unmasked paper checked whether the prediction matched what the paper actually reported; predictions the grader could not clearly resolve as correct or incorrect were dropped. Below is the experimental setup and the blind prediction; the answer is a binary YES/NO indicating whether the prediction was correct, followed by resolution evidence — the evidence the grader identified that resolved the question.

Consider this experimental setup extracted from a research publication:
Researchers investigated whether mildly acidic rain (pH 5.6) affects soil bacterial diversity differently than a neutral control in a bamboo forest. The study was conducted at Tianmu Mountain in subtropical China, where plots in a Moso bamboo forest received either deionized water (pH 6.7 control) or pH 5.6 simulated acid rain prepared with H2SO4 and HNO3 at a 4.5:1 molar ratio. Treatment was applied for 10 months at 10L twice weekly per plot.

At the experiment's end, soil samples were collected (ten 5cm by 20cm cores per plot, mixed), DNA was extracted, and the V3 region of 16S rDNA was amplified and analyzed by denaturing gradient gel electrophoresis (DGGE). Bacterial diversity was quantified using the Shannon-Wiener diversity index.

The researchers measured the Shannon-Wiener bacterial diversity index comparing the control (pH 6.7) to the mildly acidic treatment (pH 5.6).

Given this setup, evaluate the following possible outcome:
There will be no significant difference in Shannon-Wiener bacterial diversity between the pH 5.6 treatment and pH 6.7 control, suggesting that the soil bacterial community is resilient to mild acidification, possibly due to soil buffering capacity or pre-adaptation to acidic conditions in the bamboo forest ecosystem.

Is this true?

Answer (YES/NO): YES